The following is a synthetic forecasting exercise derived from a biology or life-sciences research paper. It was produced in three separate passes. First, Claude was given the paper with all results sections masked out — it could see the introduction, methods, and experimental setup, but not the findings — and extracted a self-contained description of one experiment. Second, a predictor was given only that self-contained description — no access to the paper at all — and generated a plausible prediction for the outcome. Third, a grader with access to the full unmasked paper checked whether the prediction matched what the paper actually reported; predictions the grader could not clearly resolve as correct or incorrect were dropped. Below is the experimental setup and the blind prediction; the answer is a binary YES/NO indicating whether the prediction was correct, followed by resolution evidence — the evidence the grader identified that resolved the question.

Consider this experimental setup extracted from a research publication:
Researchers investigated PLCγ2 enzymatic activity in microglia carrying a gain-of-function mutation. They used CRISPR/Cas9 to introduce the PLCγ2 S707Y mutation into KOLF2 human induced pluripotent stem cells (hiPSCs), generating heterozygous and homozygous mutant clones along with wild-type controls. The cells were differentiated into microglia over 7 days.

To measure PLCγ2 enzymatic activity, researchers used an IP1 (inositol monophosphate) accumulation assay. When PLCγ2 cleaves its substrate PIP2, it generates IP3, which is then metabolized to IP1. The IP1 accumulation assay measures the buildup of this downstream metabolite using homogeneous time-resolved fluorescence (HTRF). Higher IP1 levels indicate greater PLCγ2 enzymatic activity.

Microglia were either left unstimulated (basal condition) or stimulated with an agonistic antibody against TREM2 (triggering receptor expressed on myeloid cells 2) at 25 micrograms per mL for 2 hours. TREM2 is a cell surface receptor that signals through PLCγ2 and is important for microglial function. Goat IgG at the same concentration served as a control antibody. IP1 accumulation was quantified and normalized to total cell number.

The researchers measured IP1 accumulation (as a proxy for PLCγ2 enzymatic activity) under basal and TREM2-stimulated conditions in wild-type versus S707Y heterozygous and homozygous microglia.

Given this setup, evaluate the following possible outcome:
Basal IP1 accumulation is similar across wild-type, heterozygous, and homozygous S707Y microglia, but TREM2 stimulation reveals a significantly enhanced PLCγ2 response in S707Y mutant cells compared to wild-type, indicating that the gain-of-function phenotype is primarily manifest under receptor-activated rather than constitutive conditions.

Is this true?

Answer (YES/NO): NO